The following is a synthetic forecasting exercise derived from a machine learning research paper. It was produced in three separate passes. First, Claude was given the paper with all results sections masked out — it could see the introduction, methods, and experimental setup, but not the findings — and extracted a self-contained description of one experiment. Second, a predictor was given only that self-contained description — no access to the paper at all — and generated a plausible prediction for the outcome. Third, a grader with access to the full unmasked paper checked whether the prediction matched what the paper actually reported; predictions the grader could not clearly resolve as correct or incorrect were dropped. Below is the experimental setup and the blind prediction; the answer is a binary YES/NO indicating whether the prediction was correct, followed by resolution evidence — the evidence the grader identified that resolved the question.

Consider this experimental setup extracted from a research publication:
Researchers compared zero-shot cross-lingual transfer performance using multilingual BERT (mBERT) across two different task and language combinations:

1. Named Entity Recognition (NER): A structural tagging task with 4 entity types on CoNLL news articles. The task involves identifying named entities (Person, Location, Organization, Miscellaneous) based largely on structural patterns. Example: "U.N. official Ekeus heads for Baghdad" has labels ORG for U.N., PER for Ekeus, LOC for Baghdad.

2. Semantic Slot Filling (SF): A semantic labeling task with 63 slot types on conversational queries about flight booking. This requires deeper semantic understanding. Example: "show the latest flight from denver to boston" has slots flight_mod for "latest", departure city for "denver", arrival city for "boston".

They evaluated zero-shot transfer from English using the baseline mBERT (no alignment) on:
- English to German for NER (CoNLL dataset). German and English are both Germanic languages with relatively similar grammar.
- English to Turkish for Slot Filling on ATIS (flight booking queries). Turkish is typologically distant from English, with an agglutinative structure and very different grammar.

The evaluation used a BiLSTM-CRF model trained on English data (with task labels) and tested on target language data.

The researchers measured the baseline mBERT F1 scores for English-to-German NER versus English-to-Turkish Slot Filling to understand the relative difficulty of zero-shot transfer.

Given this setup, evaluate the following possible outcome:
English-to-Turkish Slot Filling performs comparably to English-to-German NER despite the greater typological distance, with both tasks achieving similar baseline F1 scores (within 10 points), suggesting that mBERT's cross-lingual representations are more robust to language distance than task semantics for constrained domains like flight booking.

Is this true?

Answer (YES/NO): NO